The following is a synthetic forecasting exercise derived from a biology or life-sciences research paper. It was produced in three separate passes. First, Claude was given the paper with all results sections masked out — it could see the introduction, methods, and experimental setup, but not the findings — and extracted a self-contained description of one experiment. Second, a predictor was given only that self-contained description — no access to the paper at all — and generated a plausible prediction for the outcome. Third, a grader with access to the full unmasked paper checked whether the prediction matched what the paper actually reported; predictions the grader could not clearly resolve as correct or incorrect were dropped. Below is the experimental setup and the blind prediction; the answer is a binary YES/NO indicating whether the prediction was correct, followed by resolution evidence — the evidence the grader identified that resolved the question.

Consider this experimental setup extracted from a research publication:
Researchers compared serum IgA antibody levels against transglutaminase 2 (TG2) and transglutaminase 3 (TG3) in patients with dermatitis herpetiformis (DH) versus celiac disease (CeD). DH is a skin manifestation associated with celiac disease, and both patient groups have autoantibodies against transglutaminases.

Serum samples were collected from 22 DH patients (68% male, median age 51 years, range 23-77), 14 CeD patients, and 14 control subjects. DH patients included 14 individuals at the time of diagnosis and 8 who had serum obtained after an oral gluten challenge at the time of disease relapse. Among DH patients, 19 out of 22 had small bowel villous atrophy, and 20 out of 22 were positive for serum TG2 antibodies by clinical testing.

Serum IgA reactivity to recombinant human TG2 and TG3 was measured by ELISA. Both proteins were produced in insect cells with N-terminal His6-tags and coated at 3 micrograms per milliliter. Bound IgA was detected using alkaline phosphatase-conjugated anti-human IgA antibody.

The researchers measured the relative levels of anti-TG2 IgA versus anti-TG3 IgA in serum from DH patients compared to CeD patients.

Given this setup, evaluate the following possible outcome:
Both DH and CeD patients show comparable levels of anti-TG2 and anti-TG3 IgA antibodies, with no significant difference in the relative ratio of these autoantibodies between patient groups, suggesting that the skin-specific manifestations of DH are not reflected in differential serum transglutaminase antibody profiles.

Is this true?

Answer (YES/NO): NO